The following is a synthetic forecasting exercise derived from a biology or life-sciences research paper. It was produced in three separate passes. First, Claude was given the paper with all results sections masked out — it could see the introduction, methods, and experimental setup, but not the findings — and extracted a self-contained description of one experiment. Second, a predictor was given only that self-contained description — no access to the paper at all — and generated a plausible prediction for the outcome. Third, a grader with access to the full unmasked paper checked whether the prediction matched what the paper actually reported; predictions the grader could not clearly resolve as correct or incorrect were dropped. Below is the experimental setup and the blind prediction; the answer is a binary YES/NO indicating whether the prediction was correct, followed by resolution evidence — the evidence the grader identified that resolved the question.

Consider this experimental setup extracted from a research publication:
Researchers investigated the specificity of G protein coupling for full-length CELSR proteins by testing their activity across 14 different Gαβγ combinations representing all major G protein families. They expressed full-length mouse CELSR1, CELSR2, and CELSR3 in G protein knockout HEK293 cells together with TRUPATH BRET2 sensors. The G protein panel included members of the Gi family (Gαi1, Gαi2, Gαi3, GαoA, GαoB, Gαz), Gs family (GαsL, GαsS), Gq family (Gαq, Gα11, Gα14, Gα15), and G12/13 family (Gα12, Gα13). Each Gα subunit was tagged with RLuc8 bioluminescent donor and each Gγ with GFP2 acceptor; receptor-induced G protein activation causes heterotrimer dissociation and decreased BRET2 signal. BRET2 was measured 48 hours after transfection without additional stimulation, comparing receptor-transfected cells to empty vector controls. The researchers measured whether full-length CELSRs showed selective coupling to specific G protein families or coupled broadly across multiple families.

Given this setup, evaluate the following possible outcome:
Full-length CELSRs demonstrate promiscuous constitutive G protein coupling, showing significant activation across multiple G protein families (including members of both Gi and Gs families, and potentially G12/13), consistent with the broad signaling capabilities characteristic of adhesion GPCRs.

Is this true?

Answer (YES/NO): NO